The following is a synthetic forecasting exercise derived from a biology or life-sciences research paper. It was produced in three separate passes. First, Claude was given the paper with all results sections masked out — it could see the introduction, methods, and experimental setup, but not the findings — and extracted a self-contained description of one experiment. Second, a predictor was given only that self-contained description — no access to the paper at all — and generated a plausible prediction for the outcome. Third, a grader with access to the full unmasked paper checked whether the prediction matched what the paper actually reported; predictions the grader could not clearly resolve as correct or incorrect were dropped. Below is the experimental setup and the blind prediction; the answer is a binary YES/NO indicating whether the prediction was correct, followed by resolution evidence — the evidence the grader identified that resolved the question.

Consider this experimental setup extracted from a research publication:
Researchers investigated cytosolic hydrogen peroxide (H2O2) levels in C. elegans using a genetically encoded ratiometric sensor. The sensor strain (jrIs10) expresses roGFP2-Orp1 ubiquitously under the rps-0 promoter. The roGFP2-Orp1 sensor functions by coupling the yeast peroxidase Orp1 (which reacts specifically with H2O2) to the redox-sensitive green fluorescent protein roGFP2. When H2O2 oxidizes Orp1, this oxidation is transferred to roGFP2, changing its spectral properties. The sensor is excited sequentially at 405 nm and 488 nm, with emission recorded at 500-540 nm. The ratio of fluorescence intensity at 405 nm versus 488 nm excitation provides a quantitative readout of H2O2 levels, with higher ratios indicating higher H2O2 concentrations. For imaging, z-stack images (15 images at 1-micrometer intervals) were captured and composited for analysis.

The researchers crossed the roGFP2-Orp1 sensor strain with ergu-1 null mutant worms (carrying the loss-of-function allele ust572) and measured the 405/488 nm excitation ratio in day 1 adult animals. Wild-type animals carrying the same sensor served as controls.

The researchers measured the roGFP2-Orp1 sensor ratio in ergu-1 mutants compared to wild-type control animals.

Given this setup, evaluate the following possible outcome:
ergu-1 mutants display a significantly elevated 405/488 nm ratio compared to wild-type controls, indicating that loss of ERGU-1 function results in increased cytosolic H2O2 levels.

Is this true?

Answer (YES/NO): YES